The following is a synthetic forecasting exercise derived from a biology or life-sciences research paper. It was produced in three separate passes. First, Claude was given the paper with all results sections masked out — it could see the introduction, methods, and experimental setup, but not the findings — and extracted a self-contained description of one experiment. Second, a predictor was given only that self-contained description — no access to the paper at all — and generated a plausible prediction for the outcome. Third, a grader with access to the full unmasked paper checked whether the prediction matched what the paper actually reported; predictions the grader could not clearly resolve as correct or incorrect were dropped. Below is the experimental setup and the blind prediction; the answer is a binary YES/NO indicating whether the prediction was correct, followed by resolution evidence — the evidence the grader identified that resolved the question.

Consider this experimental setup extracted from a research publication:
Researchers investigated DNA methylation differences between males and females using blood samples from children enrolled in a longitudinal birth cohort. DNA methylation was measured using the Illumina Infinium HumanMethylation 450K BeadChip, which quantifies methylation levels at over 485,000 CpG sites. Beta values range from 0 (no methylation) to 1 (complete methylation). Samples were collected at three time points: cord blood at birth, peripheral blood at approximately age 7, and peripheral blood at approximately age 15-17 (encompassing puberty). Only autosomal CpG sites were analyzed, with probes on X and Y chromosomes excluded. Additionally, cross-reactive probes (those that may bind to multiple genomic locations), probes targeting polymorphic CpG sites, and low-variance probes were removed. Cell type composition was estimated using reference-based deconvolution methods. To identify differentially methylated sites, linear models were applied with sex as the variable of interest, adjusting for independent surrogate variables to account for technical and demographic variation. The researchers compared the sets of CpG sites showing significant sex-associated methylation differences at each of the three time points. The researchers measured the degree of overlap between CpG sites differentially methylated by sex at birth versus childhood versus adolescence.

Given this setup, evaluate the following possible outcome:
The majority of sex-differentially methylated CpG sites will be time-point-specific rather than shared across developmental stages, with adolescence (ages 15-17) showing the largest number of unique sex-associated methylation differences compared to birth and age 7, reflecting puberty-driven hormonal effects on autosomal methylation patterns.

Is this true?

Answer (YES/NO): NO